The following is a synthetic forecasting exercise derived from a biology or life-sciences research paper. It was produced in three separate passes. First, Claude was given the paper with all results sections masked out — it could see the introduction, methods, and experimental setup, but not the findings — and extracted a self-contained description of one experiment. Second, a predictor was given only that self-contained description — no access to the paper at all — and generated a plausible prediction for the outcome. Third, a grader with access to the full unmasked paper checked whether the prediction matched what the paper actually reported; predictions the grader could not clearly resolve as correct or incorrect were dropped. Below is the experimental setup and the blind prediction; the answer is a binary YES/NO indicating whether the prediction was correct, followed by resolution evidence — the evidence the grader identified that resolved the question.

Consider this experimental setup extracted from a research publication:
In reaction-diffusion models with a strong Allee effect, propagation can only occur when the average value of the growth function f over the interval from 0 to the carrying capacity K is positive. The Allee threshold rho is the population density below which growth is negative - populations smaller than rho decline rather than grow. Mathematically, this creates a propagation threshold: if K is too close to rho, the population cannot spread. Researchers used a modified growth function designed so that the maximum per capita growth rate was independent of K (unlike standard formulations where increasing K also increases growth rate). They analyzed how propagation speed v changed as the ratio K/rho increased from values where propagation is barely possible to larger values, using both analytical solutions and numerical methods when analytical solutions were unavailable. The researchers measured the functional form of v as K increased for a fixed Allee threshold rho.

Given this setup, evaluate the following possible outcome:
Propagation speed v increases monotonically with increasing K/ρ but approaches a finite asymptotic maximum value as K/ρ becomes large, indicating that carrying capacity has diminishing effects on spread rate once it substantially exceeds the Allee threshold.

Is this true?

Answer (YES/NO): YES